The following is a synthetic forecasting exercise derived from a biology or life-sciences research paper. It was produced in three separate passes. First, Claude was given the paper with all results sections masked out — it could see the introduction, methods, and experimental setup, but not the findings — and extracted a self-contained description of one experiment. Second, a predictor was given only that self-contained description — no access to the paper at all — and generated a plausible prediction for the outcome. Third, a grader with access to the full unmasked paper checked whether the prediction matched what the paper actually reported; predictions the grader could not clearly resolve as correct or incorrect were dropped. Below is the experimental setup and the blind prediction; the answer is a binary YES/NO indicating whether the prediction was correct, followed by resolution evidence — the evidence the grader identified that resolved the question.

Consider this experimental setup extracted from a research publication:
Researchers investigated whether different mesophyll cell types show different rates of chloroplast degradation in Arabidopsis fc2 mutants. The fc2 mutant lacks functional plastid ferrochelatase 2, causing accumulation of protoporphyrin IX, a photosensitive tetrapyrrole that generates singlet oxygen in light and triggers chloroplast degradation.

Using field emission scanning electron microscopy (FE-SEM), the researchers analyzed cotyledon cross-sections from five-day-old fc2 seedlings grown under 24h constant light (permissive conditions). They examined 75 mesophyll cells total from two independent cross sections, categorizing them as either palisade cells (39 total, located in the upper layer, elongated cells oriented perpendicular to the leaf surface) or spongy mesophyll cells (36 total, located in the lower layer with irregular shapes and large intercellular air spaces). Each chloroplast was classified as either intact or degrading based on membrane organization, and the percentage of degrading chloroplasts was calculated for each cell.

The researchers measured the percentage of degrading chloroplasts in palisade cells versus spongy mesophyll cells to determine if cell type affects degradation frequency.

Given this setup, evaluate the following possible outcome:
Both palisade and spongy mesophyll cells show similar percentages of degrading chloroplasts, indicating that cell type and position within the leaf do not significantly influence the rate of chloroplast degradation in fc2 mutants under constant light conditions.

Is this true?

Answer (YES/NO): NO